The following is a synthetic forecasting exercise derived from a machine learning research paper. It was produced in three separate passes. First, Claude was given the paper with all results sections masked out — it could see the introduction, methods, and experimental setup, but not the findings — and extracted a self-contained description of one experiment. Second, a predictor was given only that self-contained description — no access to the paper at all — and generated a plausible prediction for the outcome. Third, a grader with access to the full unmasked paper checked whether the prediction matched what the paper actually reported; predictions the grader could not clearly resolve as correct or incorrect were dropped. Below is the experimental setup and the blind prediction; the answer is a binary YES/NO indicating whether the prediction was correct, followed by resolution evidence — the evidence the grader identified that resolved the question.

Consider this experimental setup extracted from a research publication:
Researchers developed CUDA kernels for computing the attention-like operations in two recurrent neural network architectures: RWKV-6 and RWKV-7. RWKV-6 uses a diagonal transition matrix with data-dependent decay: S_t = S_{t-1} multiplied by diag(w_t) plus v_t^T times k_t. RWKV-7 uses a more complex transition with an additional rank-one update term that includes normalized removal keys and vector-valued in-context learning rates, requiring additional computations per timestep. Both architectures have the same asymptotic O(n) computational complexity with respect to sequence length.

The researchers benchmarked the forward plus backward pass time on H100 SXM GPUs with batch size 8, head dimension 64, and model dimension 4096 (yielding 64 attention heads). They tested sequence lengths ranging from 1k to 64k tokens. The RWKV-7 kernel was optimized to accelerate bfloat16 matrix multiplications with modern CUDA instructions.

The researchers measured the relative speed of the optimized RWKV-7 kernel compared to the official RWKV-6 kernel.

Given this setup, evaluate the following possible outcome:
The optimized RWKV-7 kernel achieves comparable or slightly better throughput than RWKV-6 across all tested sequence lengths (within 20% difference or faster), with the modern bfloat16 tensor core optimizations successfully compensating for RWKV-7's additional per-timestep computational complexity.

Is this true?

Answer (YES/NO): NO